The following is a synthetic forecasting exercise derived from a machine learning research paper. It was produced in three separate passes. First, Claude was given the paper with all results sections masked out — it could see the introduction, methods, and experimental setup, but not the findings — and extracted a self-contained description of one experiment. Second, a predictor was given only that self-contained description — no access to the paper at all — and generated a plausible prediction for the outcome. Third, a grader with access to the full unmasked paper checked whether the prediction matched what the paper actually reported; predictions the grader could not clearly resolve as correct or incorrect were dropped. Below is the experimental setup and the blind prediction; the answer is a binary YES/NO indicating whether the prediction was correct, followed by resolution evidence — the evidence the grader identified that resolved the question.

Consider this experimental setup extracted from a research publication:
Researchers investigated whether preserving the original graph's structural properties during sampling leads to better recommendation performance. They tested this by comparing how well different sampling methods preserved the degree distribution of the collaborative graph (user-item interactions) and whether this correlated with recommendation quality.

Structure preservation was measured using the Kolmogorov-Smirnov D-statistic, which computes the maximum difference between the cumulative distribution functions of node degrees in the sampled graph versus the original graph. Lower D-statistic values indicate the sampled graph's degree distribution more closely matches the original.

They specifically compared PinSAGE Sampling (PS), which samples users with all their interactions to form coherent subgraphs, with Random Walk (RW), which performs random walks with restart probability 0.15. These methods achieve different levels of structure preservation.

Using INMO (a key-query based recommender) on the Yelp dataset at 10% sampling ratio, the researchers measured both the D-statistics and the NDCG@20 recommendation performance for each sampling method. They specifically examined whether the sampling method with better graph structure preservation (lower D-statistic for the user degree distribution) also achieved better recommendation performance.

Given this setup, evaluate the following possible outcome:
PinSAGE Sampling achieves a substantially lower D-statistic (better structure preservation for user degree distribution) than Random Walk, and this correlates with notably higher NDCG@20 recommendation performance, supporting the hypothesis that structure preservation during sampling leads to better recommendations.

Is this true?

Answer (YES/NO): NO